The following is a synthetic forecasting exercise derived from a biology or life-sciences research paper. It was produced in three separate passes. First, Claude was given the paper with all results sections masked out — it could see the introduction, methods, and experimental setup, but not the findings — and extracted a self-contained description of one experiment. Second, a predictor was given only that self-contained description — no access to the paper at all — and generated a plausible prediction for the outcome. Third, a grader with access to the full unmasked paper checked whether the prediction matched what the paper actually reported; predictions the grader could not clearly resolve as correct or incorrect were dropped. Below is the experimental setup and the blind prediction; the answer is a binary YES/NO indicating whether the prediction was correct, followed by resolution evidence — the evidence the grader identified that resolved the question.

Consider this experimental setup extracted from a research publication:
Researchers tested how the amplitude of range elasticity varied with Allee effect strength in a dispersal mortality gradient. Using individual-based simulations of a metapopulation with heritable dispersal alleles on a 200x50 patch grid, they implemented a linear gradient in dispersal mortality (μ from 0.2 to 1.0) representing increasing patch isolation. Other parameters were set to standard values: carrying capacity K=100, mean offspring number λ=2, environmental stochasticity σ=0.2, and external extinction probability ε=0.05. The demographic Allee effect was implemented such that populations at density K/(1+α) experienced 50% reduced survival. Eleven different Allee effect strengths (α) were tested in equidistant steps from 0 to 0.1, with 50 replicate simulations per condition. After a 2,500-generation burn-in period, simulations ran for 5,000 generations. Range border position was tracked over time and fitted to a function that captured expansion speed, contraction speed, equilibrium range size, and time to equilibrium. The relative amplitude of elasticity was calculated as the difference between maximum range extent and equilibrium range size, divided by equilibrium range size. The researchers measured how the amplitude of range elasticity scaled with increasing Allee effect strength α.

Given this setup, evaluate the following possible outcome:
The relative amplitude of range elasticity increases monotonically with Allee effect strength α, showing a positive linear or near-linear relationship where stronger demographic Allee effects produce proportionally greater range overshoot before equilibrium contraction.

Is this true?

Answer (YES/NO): NO